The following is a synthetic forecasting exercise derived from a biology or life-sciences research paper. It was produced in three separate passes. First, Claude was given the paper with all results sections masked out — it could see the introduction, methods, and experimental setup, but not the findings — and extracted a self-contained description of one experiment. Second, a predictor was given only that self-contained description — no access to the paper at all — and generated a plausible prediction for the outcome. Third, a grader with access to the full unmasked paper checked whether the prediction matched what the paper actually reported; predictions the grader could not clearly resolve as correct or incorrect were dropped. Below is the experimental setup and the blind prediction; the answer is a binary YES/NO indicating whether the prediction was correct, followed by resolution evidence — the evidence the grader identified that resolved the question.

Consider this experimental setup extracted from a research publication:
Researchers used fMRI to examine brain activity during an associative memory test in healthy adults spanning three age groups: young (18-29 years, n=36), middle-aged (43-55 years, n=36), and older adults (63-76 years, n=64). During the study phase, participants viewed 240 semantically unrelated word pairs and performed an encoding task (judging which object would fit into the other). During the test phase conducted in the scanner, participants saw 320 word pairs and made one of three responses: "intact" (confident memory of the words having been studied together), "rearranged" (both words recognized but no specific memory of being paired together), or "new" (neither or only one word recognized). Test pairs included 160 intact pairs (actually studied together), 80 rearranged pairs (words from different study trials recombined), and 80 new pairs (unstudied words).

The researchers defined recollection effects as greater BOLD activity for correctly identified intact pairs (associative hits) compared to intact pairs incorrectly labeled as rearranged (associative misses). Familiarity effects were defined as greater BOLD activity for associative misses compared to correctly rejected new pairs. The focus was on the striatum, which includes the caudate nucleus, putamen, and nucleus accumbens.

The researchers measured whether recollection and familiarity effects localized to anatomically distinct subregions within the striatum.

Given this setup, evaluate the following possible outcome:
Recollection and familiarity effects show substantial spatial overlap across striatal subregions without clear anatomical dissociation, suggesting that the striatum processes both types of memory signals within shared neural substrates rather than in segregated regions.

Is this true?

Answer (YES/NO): NO